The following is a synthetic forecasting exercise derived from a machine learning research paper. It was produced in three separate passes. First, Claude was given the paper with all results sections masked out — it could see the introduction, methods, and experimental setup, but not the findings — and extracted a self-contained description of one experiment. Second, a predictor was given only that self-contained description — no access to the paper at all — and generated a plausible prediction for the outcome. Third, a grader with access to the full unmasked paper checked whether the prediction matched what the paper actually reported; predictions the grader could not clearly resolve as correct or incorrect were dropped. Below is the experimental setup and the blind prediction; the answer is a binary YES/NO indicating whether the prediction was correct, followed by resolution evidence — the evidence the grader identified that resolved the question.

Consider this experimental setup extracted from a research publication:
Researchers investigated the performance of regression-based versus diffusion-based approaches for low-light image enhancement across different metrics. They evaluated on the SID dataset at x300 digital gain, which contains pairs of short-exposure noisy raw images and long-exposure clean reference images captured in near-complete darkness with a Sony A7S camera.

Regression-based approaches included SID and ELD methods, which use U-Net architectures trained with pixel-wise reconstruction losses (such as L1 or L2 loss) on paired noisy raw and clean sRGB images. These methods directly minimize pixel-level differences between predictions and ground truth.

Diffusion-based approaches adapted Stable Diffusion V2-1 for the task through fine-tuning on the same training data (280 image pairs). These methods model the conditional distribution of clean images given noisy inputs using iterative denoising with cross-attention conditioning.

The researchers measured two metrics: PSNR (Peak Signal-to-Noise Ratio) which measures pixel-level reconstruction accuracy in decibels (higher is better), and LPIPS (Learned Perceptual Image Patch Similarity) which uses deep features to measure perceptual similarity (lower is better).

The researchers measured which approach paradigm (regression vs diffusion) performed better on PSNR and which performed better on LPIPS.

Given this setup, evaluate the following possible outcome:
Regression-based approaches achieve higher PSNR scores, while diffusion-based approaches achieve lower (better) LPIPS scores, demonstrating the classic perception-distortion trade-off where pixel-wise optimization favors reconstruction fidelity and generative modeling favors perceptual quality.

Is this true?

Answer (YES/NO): YES